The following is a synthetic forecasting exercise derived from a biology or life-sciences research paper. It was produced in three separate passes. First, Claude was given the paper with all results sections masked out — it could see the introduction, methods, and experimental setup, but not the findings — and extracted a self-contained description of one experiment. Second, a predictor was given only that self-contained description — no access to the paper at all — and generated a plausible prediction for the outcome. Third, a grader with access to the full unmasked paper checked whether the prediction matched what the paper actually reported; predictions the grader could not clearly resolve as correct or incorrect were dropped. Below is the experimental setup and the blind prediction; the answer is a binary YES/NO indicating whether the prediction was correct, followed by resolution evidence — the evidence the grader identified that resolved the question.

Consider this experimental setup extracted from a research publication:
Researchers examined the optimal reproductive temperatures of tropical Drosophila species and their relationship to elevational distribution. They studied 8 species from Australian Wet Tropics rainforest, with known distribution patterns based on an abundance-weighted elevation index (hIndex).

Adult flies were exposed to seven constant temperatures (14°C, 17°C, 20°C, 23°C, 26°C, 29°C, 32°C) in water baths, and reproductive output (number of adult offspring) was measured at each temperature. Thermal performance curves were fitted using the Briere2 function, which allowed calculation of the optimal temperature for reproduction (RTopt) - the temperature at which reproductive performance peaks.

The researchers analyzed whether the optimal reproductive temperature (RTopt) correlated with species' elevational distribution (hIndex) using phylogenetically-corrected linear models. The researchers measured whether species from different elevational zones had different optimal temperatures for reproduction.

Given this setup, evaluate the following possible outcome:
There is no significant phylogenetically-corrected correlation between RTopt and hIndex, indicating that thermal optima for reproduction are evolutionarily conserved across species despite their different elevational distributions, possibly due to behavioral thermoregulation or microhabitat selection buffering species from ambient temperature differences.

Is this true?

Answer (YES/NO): YES